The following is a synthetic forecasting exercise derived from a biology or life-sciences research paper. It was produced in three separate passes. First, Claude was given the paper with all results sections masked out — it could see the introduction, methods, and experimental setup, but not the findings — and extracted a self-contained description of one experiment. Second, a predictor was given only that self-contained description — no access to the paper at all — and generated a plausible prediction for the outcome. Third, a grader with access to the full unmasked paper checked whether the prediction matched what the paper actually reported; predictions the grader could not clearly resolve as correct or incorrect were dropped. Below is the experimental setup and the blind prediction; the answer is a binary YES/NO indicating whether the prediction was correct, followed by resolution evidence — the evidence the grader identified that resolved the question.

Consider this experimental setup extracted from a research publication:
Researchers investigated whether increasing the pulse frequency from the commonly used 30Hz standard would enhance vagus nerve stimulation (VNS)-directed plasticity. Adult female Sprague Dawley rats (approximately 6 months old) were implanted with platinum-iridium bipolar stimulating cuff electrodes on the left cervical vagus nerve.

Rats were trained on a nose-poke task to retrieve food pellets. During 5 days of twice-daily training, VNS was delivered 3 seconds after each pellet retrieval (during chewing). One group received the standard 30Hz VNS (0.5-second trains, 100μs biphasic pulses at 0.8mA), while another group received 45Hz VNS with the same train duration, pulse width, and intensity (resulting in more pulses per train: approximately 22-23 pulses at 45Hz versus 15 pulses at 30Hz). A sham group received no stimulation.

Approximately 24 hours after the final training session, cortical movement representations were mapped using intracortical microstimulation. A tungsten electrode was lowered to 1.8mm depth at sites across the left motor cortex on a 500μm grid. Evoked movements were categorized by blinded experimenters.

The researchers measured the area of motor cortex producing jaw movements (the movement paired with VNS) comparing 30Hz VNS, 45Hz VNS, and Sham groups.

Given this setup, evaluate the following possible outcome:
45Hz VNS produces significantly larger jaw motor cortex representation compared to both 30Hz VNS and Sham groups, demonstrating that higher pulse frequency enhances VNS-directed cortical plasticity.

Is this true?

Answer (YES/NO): NO